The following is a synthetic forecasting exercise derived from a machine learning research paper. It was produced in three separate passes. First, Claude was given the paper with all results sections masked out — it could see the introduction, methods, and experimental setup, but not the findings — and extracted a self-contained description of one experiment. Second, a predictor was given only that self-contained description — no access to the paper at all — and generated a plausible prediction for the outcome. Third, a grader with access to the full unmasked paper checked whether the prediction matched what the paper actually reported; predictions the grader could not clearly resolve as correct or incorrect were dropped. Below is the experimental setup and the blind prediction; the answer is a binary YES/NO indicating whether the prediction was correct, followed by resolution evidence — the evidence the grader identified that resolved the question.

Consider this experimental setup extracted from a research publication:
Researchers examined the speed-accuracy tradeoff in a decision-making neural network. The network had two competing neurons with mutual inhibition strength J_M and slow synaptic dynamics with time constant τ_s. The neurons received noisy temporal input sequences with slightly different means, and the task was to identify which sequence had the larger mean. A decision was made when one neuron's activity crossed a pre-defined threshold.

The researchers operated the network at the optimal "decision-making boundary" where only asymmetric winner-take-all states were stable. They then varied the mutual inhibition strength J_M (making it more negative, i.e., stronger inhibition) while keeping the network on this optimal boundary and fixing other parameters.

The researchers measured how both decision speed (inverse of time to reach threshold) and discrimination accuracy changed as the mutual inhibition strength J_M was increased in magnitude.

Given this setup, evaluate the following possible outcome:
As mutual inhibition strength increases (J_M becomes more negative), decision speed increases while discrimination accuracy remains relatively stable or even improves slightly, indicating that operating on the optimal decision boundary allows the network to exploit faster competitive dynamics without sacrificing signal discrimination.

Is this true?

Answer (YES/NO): NO